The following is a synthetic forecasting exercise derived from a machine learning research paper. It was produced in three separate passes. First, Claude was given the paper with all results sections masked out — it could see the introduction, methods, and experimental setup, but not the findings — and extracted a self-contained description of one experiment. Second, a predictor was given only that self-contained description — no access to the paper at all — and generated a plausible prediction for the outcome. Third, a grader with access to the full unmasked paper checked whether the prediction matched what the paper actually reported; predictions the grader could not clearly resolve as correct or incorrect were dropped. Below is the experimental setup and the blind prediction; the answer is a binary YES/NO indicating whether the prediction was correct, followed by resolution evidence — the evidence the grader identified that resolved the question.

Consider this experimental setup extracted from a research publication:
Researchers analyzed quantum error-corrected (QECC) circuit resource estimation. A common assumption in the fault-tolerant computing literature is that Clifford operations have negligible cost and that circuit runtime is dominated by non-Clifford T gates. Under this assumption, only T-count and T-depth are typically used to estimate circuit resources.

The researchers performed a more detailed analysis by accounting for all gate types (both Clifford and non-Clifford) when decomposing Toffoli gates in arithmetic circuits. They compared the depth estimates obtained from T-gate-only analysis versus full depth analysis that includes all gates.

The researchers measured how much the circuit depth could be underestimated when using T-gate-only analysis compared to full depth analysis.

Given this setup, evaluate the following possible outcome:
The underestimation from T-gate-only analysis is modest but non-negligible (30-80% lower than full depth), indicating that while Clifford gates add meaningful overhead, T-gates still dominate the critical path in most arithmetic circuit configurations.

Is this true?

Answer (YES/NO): NO